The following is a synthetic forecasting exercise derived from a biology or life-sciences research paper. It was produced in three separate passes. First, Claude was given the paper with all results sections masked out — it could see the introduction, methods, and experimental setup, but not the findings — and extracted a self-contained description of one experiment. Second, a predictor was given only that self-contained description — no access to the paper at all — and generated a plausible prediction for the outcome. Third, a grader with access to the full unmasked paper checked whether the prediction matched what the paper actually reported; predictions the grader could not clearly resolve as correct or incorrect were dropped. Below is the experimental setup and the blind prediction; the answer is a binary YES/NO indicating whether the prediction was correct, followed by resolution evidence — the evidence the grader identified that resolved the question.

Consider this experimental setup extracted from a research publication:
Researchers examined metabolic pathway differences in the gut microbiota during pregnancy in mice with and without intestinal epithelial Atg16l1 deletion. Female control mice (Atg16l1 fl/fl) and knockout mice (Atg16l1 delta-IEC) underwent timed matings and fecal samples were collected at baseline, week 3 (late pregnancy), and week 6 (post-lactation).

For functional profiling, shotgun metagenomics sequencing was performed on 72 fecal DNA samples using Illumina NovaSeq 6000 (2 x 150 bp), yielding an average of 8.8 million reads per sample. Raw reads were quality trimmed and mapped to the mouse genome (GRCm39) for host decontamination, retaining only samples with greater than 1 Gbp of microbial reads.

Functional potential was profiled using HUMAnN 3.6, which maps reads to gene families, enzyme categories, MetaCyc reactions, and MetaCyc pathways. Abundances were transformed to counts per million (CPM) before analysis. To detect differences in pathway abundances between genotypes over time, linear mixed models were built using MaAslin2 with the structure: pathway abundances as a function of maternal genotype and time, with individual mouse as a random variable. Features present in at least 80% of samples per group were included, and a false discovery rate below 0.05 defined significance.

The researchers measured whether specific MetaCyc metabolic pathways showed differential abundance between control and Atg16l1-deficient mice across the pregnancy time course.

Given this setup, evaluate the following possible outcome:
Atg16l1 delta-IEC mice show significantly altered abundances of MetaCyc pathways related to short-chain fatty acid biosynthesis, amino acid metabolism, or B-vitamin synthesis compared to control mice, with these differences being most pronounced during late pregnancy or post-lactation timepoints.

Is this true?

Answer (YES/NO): YES